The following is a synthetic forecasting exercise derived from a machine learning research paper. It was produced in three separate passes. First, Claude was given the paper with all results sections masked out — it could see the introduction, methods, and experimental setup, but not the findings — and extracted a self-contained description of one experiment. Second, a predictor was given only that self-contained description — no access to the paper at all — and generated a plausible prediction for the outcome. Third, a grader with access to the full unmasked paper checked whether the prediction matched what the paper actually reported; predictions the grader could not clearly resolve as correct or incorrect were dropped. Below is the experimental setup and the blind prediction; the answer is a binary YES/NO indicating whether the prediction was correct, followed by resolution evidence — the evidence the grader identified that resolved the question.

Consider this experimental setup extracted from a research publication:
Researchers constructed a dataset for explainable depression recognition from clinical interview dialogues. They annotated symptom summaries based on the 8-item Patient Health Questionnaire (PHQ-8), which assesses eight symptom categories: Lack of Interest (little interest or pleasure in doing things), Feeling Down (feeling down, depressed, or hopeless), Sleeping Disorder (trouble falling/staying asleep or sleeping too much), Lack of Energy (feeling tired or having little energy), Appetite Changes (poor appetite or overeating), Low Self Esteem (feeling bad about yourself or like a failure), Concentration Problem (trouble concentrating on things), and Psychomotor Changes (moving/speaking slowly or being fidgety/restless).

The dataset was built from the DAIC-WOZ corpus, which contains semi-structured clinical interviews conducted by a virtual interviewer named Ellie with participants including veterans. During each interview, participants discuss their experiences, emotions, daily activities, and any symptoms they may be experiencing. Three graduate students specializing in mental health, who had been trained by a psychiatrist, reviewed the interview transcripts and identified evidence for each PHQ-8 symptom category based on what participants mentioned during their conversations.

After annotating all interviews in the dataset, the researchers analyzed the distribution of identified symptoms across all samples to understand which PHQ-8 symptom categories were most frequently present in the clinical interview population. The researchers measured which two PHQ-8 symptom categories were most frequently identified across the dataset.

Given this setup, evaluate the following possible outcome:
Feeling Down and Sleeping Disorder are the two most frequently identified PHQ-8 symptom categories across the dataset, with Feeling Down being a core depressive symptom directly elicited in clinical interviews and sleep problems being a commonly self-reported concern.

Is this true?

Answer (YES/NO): NO